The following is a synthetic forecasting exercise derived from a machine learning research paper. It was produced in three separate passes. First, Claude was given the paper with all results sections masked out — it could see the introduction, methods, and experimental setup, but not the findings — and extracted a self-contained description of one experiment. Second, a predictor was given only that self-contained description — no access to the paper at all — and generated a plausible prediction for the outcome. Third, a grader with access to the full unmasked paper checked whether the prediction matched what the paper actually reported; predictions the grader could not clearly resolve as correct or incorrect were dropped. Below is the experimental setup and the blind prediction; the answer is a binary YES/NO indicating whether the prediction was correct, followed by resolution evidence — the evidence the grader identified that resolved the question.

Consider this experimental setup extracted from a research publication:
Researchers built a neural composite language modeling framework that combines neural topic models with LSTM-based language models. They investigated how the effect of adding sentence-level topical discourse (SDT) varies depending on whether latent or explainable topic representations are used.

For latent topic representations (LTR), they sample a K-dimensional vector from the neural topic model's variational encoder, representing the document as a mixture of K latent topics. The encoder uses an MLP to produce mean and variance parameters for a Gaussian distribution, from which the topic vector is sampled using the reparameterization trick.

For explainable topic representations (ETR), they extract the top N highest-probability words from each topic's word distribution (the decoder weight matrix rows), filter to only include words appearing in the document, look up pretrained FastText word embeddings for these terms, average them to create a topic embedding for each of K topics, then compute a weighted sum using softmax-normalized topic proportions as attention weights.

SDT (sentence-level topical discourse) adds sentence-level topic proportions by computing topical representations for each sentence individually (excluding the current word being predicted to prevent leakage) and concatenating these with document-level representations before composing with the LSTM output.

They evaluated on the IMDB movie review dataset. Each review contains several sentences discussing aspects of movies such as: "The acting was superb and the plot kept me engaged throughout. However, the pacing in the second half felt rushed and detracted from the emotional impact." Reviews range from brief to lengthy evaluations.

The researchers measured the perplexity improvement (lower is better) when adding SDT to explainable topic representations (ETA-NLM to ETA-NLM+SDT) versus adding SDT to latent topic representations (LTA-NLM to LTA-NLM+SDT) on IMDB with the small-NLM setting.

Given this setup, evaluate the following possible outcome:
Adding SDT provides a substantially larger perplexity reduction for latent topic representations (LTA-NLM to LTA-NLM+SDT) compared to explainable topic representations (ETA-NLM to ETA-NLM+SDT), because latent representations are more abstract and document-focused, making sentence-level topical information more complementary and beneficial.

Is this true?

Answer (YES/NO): YES